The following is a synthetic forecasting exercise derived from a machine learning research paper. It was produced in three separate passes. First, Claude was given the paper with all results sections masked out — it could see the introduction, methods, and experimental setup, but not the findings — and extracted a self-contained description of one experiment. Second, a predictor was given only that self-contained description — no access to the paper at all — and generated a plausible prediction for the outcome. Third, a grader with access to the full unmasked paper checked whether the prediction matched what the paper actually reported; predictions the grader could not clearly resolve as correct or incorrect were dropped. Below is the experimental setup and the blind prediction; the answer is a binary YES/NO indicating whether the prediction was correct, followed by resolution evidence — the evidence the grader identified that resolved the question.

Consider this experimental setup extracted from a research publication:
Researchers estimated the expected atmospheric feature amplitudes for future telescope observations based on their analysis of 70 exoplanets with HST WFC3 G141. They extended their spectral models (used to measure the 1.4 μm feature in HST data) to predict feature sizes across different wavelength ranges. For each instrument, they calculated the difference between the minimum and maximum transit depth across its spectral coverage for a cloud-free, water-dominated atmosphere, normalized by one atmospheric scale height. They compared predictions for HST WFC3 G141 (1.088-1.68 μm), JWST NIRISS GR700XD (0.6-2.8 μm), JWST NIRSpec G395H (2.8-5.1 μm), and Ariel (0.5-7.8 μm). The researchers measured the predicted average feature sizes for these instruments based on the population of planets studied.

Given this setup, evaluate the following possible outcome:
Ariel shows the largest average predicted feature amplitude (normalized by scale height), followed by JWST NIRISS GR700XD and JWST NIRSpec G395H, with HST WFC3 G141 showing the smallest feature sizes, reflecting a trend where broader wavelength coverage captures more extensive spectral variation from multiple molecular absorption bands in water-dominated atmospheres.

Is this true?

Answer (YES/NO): YES